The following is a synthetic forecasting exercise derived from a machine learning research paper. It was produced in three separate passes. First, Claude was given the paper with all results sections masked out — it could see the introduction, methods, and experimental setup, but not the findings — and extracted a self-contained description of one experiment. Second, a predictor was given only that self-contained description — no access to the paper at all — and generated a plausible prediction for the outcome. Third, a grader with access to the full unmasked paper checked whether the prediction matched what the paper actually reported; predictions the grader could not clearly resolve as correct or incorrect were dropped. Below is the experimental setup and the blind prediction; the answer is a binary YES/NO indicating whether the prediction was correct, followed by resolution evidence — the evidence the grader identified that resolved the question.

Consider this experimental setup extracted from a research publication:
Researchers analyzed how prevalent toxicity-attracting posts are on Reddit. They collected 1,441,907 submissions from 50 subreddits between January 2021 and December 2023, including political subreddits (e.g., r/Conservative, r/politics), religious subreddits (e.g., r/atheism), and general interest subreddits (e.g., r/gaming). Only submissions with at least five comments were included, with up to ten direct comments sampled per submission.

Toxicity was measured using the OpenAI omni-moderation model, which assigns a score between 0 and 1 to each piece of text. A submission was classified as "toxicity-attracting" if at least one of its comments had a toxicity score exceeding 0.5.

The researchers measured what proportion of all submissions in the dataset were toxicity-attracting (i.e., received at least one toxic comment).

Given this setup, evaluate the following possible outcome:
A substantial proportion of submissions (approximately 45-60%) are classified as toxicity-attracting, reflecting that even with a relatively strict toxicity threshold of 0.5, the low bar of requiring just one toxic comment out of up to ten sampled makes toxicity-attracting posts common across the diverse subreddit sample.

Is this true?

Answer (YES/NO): YES